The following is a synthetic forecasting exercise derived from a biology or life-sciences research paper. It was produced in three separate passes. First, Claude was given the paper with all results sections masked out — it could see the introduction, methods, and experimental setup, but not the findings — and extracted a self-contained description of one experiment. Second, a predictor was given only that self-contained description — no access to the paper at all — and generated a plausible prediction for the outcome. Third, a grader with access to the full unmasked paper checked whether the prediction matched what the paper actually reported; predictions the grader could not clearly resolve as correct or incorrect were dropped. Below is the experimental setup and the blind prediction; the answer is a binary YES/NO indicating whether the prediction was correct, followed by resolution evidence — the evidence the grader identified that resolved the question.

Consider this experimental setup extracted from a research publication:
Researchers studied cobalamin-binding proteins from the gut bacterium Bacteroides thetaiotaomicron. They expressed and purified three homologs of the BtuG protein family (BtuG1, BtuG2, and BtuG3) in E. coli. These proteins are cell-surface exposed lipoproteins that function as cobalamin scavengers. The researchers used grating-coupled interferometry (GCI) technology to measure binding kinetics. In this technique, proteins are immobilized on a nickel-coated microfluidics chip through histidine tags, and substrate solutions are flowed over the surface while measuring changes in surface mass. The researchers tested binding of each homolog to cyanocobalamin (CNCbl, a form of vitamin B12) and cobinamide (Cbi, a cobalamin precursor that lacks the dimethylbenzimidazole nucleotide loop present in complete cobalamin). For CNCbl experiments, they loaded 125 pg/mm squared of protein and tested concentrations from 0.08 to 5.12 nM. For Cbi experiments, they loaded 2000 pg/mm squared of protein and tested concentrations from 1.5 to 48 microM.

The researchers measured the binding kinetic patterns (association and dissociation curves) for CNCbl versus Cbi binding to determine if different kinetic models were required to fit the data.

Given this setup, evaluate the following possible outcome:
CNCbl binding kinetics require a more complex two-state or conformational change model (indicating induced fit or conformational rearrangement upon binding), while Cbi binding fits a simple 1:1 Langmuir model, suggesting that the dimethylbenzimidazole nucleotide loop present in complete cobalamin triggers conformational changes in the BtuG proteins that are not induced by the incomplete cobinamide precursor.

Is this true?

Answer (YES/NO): NO